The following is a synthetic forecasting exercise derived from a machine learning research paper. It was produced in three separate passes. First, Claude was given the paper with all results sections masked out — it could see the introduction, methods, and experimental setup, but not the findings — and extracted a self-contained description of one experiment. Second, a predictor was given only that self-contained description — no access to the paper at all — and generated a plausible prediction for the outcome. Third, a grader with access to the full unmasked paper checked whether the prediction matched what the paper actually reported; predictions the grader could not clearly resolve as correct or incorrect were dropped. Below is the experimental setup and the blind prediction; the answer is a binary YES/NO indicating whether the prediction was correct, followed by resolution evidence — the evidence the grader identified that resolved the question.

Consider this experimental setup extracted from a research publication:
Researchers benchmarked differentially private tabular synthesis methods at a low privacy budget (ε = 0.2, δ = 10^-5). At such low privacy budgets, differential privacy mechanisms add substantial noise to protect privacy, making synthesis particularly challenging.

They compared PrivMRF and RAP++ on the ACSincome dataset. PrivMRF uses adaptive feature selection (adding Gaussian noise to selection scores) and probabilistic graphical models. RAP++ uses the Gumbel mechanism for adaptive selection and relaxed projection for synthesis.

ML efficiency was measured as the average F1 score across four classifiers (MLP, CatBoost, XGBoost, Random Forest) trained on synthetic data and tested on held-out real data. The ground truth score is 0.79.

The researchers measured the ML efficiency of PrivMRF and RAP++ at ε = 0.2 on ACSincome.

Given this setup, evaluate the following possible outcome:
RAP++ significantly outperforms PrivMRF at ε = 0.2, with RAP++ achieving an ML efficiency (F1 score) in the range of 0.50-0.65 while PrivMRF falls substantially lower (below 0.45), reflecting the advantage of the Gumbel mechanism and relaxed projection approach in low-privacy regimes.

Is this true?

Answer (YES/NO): NO